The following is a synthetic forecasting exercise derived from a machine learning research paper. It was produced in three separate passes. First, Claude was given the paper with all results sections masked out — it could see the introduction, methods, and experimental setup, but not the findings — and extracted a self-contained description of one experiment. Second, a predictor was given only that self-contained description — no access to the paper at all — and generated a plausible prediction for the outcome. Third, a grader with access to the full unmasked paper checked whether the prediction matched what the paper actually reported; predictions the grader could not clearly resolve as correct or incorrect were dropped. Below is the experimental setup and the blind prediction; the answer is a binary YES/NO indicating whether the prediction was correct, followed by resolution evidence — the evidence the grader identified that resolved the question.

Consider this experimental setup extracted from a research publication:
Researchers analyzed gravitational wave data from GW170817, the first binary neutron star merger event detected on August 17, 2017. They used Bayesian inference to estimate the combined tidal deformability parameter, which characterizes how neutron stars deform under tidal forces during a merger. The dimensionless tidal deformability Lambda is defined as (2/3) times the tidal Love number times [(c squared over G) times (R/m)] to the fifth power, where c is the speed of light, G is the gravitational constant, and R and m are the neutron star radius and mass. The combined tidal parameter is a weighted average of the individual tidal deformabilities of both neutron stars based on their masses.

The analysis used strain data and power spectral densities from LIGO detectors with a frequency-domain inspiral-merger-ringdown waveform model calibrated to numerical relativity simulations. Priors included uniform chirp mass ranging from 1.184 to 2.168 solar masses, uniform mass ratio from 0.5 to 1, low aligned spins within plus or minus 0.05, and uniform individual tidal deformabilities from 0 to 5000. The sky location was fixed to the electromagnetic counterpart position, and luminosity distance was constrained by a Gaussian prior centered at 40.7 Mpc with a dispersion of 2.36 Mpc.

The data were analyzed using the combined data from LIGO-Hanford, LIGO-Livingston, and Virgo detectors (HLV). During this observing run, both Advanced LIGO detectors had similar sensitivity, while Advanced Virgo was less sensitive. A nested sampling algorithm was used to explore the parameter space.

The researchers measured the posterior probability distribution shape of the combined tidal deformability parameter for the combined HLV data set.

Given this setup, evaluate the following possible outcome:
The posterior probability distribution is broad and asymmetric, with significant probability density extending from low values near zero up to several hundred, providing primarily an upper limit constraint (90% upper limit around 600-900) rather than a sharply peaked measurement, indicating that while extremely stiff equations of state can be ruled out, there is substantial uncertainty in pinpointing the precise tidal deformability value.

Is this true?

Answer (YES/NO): NO